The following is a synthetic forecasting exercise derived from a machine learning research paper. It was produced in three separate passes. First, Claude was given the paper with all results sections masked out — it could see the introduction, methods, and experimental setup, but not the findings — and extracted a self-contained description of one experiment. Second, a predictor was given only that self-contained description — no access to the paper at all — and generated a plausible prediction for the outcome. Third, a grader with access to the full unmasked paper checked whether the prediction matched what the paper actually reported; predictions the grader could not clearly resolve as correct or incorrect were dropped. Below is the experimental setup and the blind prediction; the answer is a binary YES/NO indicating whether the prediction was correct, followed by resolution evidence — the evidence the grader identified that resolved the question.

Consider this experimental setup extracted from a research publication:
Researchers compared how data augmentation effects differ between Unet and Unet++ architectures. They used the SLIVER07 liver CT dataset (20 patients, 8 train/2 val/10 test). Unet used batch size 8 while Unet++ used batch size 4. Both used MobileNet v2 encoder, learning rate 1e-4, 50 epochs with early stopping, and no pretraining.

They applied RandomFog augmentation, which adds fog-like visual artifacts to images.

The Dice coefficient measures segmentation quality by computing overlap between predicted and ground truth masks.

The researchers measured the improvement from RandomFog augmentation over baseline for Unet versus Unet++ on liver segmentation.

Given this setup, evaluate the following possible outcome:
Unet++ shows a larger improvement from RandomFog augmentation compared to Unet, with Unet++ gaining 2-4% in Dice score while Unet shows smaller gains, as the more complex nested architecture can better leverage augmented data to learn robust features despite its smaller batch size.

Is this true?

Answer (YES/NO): NO